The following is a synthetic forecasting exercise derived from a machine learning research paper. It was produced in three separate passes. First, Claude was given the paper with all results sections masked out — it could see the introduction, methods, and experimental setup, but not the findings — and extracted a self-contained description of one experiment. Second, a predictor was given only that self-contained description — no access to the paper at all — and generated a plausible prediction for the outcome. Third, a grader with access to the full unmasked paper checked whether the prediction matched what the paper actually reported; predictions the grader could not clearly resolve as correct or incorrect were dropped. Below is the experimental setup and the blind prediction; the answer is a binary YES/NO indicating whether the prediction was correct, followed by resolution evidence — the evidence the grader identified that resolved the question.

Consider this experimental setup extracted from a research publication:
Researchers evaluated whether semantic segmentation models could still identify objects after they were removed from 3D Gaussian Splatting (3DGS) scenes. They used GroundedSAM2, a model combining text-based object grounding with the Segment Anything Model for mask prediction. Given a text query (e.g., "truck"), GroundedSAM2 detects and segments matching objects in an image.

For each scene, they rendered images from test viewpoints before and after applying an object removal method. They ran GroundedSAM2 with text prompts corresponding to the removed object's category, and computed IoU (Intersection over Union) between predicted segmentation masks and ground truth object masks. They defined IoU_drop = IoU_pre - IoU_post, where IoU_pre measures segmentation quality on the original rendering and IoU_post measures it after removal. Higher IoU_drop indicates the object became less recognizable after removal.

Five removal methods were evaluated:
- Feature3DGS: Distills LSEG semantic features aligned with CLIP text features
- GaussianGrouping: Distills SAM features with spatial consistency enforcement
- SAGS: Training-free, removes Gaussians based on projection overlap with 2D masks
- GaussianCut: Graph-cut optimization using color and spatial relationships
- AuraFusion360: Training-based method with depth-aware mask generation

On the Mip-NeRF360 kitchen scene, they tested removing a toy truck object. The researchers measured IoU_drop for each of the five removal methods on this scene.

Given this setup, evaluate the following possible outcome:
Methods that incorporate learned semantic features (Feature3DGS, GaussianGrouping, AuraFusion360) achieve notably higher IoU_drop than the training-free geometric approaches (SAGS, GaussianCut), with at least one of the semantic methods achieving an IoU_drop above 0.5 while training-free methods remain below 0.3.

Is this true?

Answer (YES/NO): NO